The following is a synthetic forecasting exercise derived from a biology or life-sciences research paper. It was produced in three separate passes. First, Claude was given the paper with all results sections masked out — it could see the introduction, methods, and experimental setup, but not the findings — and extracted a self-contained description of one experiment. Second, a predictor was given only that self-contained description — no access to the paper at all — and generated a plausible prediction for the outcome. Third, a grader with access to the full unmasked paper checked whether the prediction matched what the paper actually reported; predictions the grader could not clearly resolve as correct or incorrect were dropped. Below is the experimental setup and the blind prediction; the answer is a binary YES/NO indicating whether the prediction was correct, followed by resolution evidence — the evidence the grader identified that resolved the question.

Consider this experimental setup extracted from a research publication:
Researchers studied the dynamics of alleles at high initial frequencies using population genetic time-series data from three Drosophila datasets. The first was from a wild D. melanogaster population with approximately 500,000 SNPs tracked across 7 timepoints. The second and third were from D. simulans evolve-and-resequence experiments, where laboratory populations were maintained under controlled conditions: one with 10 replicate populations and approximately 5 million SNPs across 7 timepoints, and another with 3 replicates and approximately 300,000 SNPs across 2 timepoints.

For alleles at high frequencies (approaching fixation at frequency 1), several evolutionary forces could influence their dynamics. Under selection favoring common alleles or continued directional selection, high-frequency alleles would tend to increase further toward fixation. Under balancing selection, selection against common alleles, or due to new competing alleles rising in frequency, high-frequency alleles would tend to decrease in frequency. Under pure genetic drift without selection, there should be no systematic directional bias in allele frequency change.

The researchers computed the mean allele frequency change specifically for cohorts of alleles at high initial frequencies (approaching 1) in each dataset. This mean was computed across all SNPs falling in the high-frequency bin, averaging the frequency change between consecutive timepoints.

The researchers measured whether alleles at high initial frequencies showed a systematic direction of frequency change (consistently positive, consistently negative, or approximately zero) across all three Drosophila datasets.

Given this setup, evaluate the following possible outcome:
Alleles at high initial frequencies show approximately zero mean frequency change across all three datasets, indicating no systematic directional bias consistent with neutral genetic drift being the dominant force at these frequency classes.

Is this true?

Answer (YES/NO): NO